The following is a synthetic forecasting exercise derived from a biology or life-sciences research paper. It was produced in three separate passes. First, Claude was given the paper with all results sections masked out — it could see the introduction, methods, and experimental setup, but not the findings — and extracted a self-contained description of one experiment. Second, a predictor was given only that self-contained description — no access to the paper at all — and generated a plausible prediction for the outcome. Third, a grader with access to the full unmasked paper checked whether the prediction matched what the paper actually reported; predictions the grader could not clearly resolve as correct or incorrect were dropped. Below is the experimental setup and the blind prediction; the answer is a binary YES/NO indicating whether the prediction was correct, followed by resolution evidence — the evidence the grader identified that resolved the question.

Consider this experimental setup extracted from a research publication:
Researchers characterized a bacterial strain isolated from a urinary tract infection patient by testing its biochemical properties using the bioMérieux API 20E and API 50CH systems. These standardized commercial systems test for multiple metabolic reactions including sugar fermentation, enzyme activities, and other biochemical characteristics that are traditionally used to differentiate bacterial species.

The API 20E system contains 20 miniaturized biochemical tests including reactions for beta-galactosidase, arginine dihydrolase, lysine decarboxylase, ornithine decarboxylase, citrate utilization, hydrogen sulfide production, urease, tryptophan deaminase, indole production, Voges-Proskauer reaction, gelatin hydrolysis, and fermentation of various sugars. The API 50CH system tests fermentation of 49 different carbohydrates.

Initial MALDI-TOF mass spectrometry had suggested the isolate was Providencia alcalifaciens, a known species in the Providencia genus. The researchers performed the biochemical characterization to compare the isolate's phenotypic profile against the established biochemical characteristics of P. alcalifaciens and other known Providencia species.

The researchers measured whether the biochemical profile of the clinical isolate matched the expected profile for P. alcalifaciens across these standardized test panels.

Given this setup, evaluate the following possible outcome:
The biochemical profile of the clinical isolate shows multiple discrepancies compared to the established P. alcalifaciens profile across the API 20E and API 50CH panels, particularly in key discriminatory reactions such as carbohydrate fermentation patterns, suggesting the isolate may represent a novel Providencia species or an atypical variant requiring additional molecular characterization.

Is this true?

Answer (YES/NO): YES